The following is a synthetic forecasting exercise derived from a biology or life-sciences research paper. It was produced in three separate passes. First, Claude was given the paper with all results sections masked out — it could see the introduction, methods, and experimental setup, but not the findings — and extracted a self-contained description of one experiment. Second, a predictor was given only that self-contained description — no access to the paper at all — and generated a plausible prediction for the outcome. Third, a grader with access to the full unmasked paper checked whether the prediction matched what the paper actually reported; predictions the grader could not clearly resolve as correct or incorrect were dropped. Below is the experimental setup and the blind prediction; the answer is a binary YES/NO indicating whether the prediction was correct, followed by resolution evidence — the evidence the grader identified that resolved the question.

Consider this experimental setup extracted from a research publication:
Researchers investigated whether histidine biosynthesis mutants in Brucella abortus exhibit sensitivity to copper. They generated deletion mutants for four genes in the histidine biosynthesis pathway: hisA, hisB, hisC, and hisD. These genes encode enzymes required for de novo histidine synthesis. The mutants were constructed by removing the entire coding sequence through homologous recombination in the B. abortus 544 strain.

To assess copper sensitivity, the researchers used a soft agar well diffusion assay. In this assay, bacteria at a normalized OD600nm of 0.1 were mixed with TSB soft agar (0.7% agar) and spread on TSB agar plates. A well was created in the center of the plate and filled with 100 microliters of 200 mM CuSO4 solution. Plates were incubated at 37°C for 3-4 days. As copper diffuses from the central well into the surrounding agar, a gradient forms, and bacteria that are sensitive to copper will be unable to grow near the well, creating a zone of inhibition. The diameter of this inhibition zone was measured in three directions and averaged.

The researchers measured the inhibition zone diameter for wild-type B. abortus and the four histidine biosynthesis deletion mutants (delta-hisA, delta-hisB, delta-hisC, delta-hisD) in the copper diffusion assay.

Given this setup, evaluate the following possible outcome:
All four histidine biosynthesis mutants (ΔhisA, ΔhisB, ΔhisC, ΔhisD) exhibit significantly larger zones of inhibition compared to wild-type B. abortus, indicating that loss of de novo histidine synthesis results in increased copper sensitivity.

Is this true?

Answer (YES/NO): YES